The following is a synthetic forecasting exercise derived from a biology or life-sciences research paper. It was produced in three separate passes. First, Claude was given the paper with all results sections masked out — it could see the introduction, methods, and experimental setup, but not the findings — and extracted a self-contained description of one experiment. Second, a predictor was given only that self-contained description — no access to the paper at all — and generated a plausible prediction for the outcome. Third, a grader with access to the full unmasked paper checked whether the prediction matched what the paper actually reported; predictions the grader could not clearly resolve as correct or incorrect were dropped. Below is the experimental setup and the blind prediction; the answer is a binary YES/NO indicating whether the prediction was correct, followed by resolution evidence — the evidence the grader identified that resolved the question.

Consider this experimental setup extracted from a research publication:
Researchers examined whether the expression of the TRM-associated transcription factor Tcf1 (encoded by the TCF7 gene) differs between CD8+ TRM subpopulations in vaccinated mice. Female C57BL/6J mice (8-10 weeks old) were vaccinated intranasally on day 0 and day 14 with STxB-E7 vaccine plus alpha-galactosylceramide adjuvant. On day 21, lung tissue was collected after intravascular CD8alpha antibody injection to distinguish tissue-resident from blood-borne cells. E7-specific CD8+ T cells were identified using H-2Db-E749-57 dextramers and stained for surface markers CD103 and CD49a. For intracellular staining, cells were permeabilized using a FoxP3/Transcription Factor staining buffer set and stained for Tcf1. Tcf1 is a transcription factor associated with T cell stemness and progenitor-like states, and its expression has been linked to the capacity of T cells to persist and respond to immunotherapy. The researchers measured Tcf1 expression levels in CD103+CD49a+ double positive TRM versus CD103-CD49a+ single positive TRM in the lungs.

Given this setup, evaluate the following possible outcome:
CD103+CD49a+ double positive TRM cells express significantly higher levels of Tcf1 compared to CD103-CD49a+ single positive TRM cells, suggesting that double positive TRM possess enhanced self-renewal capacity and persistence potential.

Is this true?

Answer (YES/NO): NO